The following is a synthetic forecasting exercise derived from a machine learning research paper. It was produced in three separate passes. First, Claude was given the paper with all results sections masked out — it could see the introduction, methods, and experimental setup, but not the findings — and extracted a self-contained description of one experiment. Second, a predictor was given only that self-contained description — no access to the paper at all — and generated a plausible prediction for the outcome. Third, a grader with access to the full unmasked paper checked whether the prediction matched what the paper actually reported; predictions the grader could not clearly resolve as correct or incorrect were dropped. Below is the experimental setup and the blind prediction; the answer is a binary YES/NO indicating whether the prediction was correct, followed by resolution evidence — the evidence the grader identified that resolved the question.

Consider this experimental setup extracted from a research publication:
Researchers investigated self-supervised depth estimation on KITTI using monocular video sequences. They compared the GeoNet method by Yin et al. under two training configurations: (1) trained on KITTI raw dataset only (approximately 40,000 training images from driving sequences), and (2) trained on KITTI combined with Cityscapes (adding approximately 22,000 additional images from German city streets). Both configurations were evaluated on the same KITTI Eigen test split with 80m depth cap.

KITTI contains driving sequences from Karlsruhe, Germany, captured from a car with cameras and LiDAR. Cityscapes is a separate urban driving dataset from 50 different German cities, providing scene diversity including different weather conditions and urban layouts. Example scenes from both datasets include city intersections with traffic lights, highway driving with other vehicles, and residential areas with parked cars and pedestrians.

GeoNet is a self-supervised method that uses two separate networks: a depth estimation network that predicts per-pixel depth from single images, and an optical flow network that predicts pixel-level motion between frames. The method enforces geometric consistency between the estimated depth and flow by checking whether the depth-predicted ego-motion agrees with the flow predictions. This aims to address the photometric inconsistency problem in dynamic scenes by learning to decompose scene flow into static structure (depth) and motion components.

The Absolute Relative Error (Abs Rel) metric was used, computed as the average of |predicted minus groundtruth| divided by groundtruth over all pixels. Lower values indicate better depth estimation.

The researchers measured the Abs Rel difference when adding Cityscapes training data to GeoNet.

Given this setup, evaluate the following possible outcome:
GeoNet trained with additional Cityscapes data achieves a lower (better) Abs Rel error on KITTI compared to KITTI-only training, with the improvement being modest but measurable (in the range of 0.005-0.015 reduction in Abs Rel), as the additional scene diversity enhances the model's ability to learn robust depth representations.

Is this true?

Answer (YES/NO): YES